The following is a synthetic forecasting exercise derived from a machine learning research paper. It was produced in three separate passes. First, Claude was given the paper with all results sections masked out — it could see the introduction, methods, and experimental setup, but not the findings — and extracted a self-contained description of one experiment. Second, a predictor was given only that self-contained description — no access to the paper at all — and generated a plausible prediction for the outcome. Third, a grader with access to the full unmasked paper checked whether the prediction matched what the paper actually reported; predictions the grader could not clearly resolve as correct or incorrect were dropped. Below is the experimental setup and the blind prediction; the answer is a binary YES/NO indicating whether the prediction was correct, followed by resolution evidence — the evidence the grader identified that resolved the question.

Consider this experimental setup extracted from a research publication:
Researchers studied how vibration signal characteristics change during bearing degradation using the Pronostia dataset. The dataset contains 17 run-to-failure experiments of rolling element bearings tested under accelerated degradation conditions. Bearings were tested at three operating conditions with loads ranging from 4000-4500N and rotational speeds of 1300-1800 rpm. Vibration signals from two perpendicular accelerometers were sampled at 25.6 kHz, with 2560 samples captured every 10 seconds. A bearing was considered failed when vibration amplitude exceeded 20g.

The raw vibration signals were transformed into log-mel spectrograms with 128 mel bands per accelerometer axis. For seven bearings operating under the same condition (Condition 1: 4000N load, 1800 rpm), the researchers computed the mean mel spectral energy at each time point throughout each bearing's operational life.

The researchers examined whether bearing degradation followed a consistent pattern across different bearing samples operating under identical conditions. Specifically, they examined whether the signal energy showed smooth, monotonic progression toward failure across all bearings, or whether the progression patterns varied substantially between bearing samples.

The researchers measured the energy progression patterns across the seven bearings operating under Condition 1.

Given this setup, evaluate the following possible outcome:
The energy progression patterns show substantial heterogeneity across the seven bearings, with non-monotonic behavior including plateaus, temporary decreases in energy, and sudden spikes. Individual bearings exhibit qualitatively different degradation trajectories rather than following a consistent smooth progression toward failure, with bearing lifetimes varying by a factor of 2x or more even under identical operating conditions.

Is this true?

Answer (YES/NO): YES